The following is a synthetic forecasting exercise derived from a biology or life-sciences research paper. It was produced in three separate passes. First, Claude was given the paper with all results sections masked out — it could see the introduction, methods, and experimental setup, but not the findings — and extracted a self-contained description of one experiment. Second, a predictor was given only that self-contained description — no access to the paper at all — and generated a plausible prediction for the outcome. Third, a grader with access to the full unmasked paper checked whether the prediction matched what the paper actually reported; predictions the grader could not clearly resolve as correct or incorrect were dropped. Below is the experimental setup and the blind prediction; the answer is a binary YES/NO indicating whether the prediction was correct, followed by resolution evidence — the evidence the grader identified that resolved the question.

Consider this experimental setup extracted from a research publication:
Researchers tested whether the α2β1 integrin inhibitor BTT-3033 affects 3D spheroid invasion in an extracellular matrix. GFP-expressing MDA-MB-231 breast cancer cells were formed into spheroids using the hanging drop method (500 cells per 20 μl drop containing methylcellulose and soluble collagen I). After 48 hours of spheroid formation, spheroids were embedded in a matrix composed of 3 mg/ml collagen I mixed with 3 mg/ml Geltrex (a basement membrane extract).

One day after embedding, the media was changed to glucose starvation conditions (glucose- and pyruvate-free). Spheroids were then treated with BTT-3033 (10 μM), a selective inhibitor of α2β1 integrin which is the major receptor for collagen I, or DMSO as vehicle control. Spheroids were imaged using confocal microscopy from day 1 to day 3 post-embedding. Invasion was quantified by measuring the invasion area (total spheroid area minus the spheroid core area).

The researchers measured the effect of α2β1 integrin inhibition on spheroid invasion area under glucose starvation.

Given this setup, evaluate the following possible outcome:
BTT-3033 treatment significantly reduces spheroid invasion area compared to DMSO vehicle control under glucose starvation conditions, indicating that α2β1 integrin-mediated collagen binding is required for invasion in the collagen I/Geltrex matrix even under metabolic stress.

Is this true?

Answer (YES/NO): YES